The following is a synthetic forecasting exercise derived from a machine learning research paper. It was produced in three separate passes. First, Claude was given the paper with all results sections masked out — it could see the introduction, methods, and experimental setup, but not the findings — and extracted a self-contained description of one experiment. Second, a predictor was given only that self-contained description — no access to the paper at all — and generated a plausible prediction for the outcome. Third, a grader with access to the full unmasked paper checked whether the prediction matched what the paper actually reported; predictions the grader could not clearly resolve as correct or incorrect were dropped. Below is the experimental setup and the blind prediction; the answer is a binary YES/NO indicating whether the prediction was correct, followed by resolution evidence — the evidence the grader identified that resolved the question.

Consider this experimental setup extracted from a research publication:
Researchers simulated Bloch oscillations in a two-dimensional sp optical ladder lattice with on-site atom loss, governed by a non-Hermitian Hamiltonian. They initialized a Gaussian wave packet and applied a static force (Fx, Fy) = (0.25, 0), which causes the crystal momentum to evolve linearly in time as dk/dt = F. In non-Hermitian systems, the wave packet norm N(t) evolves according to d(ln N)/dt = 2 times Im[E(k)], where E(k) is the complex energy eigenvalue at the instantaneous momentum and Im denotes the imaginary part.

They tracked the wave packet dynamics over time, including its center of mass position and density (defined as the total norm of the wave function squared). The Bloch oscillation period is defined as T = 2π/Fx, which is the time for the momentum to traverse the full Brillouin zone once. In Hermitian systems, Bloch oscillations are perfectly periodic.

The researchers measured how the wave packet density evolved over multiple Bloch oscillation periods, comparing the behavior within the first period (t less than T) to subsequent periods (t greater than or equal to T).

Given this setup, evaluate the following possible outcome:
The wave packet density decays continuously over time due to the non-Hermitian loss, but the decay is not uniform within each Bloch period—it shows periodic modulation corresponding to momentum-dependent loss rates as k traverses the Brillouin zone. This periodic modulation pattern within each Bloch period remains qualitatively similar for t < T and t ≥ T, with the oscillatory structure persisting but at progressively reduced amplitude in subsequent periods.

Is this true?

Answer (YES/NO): NO